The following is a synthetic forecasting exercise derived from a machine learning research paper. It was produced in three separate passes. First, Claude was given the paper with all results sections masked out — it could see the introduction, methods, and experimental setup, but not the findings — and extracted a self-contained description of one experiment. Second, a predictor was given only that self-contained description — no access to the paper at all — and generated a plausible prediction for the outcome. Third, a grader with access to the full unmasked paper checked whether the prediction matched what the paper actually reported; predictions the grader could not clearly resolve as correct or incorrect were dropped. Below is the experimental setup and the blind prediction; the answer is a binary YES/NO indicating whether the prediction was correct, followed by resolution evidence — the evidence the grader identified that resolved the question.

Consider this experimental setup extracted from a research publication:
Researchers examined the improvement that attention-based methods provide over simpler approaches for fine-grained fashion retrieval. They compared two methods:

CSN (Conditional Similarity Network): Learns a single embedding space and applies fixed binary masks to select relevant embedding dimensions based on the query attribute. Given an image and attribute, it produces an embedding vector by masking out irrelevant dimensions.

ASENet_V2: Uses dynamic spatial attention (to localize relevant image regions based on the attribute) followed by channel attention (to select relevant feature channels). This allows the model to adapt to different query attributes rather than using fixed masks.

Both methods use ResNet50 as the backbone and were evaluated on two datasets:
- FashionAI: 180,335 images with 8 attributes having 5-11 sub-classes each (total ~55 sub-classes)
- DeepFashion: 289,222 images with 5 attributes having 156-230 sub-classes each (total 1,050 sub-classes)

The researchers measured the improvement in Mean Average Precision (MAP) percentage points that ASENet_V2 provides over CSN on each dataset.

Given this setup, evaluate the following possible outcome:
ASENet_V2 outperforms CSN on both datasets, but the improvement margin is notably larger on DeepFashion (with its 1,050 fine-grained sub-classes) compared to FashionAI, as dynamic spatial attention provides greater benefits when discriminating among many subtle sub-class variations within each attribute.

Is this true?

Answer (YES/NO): NO